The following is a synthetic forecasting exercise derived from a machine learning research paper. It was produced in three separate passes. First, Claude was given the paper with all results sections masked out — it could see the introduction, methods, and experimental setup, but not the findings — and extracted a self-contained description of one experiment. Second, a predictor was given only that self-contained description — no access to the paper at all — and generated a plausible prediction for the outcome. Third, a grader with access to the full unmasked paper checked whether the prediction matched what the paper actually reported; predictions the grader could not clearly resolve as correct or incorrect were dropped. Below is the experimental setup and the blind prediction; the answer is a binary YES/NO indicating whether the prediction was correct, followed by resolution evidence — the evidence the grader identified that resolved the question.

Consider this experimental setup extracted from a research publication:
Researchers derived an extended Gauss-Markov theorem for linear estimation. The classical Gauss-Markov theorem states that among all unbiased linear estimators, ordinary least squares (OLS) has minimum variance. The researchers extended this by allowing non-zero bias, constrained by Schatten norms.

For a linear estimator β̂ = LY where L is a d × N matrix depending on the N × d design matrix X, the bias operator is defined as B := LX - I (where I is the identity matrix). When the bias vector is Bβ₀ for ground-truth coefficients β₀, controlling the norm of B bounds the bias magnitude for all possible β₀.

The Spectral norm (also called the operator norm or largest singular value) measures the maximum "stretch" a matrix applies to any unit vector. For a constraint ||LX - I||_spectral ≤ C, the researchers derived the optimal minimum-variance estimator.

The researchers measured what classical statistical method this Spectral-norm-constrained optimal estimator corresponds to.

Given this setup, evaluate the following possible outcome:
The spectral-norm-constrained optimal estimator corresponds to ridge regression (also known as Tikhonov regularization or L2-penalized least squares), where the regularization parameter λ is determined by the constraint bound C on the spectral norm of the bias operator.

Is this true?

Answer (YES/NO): NO